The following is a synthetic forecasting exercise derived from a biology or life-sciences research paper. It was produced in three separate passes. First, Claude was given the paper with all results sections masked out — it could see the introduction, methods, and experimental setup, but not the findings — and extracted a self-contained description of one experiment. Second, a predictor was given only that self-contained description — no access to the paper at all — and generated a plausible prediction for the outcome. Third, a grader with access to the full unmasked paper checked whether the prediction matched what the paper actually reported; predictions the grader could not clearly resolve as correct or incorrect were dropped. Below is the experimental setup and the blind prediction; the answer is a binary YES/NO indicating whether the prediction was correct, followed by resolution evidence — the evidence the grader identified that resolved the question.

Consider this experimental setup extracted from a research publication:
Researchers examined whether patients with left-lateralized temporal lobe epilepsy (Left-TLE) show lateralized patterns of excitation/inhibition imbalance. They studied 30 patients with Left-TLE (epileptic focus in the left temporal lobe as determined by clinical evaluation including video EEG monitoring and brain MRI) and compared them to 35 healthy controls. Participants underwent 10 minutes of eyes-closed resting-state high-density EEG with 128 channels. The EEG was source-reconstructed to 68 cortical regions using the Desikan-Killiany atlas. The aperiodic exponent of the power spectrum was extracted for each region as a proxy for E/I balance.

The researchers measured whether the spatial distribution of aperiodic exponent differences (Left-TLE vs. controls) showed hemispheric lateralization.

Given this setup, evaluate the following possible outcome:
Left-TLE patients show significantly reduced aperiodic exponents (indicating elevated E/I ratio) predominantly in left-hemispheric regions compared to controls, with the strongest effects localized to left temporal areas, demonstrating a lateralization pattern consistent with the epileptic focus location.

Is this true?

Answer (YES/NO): NO